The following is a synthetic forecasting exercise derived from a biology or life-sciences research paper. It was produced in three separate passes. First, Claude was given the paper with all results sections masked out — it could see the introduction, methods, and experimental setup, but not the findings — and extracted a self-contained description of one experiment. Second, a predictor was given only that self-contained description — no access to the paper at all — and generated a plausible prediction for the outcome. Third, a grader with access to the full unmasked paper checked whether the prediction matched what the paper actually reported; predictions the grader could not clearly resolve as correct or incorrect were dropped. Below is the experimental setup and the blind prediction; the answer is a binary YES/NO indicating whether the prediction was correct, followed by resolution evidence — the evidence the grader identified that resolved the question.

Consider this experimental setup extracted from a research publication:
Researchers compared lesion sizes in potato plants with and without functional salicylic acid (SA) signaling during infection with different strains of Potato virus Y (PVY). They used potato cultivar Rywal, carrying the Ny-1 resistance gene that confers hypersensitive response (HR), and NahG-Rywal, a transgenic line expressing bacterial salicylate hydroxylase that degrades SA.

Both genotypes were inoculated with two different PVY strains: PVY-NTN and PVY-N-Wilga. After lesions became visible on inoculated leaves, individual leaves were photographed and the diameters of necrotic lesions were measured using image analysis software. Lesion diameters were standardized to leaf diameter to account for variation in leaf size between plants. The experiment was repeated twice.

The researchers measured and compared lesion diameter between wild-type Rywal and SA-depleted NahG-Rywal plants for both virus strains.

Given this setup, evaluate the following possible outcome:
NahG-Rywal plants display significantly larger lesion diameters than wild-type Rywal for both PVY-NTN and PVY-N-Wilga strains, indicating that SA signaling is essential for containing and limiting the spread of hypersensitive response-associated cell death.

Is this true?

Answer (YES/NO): YES